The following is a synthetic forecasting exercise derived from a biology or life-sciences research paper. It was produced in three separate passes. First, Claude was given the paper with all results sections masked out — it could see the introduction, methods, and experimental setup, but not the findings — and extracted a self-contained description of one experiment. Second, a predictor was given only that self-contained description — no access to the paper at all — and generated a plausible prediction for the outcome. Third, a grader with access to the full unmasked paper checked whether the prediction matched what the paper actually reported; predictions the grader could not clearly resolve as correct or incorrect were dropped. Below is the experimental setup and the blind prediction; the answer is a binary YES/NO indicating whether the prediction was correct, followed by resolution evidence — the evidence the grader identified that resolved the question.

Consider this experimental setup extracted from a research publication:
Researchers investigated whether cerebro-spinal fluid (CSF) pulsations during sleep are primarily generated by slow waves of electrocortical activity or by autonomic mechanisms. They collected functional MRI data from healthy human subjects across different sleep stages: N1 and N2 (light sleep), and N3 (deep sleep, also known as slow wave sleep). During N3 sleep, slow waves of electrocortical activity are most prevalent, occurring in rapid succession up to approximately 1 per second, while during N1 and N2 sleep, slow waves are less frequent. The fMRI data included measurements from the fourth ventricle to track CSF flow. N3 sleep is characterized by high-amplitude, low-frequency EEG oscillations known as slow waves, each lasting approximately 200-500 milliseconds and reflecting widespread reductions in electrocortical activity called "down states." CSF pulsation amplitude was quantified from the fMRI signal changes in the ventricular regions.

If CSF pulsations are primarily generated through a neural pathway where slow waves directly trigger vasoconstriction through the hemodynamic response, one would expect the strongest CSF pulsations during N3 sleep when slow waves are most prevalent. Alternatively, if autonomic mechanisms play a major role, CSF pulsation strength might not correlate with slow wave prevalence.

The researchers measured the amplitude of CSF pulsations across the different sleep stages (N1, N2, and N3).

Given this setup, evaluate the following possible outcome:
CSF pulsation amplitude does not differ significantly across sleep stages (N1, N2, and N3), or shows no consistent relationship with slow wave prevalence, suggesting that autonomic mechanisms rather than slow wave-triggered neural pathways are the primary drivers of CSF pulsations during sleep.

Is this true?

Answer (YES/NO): NO